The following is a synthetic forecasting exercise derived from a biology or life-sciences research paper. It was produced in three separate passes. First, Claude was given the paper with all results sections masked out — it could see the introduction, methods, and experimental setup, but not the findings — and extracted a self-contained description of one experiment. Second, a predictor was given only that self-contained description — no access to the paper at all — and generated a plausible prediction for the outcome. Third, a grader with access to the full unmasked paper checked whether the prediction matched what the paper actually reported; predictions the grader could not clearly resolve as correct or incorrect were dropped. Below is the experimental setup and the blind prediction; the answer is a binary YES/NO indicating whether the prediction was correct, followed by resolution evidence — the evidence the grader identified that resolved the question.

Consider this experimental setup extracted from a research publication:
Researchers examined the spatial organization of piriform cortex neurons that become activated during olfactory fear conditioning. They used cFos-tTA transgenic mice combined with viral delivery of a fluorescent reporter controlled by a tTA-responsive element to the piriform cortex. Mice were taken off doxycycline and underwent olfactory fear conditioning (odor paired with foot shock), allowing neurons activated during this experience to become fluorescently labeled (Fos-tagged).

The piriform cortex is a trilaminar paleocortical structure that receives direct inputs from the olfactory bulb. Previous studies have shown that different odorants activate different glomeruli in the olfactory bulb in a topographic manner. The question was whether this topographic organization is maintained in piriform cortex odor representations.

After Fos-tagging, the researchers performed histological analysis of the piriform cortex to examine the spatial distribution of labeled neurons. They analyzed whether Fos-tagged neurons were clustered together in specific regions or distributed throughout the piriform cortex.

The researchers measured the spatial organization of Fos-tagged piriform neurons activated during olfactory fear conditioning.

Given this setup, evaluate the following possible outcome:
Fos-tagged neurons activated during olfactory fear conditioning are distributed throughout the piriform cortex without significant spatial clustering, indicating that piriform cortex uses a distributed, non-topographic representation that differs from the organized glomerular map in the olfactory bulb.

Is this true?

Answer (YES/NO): YES